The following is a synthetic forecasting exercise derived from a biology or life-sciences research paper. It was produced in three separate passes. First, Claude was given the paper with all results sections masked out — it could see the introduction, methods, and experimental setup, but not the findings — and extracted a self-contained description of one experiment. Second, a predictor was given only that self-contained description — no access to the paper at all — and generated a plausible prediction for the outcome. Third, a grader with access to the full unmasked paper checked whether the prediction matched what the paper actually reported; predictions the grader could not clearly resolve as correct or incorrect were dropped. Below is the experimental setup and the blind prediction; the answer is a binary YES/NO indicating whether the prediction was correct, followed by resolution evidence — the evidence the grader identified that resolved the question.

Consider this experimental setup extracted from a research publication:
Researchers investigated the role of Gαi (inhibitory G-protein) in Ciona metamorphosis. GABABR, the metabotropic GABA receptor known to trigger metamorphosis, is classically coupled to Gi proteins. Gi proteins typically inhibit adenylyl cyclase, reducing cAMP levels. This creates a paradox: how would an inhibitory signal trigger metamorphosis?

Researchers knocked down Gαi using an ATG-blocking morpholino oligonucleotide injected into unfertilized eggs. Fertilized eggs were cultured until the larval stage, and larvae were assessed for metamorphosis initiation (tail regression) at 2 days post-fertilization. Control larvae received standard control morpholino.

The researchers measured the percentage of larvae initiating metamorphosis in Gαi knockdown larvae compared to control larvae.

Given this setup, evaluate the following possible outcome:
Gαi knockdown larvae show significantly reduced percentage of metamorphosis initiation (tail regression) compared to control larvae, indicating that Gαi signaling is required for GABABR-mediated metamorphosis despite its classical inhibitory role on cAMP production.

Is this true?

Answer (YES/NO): YES